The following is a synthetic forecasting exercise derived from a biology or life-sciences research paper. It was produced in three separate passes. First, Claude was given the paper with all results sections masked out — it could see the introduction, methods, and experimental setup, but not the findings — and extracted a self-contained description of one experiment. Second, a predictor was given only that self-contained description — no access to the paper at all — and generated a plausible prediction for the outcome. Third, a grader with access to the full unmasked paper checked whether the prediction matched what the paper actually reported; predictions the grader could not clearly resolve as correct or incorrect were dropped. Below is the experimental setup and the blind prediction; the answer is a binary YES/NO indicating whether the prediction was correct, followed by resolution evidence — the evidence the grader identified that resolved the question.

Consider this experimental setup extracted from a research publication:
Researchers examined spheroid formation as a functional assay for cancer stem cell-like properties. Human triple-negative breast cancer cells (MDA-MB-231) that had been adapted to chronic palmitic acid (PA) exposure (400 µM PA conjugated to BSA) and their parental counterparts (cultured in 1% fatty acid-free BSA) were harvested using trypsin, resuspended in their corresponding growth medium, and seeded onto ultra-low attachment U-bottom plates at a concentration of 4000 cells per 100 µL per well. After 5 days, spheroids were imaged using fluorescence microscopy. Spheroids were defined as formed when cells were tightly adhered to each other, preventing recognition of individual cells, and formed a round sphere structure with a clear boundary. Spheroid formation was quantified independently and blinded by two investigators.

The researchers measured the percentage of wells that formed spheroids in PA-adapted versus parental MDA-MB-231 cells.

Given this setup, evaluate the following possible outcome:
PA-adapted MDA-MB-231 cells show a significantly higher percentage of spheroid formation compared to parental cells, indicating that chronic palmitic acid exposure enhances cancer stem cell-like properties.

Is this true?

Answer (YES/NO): YES